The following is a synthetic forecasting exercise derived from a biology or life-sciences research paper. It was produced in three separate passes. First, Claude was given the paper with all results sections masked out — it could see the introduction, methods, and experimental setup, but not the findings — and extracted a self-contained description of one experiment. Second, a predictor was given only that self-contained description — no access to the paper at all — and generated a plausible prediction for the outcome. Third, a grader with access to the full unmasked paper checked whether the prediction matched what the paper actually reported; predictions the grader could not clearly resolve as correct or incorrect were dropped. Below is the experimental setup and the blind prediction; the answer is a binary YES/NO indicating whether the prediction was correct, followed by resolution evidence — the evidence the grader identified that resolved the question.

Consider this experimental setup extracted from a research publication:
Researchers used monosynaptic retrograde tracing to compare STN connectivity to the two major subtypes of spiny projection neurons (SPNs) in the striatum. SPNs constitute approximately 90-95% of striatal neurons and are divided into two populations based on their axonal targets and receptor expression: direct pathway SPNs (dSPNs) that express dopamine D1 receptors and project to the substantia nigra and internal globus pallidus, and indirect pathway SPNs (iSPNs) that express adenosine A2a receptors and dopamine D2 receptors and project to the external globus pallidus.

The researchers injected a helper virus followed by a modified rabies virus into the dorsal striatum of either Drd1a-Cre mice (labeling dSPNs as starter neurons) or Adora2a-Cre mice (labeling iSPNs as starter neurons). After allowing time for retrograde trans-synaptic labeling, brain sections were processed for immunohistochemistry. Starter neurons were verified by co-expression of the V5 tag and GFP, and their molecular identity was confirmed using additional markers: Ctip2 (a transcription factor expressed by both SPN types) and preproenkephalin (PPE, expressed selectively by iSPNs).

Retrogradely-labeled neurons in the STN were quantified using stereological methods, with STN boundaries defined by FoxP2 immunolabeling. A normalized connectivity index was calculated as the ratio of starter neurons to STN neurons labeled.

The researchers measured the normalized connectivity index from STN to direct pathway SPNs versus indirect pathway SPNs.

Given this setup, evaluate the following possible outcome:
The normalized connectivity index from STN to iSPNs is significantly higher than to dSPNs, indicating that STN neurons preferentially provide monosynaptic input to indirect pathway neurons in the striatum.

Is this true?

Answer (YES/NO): NO